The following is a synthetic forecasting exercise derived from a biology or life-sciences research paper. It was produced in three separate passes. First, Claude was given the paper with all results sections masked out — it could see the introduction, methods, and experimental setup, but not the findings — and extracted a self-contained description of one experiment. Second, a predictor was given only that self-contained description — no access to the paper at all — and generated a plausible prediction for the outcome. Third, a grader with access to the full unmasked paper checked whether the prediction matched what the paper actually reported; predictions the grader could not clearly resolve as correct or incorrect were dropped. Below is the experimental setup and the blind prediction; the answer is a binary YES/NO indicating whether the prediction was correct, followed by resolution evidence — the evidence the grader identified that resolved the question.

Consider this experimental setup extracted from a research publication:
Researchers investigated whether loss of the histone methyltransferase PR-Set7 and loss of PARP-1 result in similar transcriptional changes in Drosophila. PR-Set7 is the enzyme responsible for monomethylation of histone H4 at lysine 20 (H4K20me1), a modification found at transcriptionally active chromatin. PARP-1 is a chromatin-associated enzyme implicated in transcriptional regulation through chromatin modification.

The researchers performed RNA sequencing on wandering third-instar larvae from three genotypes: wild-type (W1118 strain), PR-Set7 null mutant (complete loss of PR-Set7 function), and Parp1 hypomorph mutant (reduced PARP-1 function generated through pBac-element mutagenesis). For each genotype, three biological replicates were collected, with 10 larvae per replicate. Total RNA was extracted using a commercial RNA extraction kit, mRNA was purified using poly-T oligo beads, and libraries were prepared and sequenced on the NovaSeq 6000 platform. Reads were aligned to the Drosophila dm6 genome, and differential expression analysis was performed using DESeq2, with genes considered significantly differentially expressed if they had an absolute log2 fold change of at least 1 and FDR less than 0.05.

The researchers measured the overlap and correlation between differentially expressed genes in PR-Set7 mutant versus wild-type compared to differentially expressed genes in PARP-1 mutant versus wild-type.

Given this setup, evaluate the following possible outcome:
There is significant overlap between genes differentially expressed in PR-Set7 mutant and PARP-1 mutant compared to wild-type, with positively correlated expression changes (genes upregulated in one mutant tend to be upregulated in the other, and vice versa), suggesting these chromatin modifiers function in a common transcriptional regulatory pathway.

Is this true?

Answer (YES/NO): YES